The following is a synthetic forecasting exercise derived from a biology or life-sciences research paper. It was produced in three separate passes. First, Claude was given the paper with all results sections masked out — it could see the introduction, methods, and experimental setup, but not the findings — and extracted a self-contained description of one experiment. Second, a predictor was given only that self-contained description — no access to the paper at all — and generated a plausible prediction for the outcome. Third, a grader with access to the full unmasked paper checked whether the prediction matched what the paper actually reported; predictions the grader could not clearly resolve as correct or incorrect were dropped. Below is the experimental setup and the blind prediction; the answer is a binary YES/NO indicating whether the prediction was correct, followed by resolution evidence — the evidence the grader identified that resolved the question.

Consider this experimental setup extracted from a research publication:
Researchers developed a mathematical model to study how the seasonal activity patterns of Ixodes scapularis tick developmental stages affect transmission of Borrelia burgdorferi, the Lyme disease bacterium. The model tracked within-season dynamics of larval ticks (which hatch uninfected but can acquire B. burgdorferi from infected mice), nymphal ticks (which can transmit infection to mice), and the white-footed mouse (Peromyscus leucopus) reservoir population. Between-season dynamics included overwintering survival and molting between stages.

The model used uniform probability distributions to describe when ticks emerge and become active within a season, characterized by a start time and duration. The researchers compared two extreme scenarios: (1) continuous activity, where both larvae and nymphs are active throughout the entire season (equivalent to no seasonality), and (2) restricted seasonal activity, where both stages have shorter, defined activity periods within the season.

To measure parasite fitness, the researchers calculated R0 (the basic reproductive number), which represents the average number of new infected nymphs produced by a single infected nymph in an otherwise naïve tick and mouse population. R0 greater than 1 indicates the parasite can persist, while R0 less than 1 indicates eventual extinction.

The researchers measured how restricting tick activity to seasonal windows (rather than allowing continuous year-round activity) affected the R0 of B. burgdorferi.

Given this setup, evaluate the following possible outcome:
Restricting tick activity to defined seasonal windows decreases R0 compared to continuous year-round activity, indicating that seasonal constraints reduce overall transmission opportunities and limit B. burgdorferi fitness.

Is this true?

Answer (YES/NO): NO